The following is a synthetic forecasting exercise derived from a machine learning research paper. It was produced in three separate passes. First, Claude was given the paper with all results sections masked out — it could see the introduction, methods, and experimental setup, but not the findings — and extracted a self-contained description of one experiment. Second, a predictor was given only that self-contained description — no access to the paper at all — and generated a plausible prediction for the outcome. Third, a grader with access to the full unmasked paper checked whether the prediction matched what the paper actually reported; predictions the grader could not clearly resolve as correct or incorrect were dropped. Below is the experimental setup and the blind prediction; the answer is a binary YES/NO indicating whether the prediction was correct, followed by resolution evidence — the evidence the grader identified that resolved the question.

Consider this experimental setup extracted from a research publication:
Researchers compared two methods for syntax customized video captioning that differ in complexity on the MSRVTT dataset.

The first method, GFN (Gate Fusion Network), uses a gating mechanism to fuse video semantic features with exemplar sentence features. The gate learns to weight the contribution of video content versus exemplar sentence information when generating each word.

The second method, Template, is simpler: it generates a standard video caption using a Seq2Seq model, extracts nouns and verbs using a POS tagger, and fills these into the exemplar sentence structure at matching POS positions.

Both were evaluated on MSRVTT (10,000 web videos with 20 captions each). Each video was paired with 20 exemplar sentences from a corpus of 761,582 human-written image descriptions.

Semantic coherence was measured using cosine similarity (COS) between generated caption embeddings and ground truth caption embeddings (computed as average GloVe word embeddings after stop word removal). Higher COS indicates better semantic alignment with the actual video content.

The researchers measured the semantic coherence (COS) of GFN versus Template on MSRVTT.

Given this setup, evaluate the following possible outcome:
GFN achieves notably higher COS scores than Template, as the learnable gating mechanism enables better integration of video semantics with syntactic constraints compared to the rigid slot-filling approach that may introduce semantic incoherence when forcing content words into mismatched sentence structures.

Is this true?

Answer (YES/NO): YES